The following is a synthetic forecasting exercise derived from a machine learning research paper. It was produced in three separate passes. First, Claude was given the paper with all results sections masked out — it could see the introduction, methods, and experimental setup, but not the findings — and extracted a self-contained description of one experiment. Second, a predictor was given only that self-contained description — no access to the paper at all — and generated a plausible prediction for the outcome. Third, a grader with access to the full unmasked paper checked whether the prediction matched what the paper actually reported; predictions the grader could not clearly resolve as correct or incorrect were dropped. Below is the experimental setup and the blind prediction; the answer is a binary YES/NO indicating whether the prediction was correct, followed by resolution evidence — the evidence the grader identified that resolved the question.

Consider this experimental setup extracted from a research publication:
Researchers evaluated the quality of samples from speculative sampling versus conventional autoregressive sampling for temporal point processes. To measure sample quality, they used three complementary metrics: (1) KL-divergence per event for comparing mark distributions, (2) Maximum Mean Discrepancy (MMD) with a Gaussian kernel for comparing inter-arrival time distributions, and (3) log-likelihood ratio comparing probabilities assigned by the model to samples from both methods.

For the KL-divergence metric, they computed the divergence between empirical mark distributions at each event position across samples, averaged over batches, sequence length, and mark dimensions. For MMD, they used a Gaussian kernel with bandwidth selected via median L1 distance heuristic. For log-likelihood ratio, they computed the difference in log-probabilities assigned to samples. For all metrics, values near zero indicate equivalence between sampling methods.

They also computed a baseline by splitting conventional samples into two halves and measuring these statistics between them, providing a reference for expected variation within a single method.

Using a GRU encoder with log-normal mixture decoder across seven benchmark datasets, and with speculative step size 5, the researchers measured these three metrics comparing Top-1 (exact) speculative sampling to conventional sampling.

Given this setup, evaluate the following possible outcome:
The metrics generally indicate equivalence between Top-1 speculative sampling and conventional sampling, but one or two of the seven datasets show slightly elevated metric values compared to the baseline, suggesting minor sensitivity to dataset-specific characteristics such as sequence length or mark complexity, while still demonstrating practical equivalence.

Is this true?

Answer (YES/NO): YES